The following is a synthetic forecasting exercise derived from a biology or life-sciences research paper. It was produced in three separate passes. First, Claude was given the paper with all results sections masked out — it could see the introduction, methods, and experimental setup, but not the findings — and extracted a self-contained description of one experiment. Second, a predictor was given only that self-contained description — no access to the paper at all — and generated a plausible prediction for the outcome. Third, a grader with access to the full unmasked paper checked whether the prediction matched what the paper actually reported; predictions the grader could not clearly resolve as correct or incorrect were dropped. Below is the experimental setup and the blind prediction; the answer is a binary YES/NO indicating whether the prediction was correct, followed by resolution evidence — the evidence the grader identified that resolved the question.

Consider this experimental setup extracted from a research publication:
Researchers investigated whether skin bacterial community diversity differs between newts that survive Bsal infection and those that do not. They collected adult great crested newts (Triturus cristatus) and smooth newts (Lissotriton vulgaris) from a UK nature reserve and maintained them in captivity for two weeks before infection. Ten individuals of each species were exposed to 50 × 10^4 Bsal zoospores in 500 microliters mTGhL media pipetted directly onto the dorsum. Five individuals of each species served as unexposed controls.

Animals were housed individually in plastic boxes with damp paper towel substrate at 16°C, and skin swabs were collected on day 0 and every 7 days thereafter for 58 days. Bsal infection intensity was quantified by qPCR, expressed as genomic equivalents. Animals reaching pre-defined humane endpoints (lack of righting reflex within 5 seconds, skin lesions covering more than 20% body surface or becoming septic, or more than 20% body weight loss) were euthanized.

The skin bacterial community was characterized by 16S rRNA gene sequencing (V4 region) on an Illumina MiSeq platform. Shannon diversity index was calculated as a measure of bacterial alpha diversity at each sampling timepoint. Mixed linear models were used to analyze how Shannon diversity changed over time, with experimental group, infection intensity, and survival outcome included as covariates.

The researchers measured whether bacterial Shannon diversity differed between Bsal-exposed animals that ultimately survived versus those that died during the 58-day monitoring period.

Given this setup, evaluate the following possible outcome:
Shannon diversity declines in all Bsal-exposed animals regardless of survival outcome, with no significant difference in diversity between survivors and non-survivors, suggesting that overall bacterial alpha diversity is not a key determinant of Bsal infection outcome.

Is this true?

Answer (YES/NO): NO